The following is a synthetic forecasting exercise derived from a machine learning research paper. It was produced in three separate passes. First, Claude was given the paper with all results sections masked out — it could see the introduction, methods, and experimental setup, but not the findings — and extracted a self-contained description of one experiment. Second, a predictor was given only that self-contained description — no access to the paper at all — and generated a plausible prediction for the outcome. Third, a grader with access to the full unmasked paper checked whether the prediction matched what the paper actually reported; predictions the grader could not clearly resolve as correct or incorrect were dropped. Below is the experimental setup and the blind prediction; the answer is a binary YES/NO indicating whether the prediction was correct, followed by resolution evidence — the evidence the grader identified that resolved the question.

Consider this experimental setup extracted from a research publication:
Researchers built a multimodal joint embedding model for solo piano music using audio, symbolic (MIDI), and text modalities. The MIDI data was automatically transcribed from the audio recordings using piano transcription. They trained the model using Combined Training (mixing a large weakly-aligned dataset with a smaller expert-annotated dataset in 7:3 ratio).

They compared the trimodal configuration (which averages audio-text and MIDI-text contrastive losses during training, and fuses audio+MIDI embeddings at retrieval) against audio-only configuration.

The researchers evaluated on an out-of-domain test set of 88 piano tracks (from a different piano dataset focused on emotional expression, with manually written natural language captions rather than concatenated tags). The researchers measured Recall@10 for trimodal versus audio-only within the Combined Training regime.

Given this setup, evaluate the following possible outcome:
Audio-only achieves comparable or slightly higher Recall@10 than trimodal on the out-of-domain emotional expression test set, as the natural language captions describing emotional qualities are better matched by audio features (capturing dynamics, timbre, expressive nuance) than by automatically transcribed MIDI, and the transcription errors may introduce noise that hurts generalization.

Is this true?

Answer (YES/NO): NO